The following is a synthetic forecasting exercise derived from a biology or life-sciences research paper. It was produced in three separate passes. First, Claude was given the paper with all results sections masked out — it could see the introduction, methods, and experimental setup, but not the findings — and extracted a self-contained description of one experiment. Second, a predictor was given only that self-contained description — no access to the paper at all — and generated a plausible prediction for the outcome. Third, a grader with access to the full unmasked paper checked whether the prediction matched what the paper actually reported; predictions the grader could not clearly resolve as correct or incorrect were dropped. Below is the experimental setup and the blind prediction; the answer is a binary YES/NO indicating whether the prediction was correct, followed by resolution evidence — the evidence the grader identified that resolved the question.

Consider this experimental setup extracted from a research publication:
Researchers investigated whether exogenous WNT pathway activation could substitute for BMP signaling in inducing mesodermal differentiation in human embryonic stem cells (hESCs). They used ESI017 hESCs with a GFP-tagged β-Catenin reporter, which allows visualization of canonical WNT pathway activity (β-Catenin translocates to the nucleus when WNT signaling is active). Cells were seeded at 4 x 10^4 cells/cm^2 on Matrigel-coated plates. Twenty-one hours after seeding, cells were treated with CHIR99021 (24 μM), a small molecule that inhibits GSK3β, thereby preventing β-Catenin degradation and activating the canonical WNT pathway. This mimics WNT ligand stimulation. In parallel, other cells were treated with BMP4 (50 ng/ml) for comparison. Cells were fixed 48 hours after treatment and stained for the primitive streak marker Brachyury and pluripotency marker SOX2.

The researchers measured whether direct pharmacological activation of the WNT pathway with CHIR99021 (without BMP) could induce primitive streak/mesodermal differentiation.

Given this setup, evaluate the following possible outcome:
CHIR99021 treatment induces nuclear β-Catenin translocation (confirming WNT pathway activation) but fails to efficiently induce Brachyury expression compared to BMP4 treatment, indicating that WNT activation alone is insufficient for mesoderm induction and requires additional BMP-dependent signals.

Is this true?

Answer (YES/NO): NO